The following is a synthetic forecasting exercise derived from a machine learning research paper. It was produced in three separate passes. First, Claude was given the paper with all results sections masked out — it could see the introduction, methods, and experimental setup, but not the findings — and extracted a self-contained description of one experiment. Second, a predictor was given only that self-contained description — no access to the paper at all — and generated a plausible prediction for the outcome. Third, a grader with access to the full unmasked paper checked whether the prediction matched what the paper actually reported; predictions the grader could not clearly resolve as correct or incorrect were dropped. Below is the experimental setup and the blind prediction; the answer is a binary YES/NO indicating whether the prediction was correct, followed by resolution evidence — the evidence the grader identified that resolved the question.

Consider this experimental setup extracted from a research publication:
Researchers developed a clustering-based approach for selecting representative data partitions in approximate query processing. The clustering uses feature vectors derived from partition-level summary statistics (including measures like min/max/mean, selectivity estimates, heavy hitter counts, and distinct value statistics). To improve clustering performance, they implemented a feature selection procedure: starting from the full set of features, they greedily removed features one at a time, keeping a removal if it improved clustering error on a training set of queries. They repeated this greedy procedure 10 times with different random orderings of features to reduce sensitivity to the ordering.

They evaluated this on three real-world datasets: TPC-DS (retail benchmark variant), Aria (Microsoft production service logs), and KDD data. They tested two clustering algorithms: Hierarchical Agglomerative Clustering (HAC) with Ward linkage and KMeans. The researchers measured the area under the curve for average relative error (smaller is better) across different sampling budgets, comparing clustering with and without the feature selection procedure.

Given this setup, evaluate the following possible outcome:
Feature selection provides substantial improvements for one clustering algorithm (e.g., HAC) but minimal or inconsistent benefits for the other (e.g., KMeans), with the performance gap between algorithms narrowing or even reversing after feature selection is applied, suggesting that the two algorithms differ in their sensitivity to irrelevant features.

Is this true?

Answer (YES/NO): NO